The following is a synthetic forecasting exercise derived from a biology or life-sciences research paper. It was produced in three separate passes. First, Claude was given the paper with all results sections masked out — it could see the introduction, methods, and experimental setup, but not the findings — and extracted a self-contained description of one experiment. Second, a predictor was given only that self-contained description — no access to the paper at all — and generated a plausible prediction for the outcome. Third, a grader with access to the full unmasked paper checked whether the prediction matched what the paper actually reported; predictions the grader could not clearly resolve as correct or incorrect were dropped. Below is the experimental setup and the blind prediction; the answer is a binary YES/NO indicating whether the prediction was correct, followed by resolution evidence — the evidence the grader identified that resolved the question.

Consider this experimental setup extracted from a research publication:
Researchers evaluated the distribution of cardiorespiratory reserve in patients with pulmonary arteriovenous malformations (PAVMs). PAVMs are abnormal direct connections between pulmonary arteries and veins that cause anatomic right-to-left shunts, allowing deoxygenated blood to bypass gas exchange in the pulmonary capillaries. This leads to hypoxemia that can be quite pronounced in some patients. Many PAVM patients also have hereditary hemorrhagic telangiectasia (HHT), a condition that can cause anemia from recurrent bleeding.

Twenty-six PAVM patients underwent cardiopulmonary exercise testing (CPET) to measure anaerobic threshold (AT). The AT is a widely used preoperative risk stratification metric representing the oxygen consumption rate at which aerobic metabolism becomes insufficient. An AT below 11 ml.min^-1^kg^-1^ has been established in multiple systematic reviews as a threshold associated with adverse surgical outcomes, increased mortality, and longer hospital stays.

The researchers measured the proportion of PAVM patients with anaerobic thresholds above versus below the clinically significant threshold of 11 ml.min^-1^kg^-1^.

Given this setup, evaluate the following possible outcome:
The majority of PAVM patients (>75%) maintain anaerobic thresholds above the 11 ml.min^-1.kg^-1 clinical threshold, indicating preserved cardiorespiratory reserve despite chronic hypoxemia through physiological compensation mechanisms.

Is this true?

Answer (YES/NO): NO